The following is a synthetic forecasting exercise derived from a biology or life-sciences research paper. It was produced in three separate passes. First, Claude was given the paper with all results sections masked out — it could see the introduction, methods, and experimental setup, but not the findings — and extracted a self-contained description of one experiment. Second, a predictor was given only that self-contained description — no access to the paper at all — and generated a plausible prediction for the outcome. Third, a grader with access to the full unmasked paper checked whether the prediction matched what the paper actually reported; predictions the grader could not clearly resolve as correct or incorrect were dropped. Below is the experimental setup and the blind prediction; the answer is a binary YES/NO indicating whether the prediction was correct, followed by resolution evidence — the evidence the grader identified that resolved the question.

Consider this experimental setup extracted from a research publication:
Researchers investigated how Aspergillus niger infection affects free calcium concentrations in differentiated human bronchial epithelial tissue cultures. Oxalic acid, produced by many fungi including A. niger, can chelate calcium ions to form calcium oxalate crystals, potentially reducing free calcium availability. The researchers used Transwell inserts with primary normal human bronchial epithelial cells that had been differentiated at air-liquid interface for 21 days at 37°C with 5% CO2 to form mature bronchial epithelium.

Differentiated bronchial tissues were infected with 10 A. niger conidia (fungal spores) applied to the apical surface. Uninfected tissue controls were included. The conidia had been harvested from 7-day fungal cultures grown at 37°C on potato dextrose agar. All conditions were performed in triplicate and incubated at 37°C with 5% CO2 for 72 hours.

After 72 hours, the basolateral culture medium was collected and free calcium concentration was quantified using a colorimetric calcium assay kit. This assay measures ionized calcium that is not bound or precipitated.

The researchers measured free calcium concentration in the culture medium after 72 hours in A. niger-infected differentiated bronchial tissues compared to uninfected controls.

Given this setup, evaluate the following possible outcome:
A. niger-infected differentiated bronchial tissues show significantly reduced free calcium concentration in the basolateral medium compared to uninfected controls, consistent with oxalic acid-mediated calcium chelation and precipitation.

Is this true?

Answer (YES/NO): YES